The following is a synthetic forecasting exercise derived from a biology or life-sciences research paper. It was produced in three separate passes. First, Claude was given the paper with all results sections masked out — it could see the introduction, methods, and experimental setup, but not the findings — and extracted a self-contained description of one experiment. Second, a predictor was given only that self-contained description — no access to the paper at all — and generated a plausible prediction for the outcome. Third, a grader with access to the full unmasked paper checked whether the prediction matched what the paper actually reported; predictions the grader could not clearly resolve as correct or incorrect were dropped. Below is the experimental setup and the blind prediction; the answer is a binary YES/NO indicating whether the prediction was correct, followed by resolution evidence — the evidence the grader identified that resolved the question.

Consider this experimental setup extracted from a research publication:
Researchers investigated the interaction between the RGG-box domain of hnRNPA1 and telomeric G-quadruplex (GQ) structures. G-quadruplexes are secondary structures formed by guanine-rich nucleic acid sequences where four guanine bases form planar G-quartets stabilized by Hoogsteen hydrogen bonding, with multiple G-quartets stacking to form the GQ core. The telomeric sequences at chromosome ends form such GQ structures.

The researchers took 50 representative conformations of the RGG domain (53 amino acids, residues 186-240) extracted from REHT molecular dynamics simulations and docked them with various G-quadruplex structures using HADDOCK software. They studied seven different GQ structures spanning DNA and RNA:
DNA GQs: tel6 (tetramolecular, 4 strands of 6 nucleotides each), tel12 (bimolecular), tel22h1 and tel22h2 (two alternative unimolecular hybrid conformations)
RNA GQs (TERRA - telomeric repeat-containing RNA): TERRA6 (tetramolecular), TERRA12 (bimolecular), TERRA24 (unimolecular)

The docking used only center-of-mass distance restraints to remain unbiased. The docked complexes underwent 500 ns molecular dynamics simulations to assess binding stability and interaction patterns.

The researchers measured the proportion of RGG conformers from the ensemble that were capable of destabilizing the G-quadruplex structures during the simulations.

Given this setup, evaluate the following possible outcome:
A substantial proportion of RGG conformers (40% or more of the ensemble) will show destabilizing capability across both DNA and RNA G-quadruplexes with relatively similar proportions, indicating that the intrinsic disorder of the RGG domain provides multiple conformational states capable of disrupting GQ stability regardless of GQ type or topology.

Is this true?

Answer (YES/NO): NO